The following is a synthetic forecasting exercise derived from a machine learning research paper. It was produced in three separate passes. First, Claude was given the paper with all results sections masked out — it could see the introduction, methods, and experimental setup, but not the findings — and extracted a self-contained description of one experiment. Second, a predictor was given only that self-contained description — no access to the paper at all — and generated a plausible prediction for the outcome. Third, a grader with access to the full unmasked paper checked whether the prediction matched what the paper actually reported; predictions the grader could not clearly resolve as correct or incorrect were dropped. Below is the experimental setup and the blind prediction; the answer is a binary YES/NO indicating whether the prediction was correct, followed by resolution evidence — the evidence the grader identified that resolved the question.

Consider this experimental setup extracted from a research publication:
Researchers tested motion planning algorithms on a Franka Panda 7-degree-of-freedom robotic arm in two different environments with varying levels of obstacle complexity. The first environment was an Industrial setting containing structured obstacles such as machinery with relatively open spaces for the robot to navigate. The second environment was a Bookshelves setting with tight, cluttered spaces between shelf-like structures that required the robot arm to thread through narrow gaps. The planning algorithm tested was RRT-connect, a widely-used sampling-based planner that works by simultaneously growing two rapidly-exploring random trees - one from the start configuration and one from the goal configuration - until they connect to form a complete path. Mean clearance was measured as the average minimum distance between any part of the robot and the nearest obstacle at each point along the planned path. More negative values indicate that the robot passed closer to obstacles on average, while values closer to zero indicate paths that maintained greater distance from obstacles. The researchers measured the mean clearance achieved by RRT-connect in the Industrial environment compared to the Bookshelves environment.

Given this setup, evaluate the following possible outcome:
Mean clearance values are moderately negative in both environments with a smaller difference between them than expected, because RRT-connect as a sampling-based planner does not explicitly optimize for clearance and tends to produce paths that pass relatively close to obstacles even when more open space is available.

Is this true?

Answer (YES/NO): NO